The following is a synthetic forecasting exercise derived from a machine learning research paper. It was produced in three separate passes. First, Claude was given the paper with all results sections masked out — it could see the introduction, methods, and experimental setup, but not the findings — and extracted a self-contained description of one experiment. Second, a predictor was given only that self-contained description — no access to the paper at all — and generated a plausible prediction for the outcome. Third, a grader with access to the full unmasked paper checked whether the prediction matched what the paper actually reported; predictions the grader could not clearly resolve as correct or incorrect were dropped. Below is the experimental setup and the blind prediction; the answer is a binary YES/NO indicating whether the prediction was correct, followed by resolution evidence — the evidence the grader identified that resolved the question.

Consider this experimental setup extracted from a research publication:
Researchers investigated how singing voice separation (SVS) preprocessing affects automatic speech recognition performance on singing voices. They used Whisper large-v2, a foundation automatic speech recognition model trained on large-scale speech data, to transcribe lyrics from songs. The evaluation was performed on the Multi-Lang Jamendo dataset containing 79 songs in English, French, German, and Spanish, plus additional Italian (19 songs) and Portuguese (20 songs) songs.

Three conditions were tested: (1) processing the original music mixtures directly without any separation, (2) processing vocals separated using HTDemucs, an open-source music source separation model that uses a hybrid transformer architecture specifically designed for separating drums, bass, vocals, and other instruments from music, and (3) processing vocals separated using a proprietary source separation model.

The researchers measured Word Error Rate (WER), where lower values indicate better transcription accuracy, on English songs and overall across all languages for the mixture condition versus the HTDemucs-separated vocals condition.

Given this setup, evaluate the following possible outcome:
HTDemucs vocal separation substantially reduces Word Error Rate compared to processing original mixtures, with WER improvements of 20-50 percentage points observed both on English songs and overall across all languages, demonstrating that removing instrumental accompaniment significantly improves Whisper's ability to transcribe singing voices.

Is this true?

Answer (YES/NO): NO